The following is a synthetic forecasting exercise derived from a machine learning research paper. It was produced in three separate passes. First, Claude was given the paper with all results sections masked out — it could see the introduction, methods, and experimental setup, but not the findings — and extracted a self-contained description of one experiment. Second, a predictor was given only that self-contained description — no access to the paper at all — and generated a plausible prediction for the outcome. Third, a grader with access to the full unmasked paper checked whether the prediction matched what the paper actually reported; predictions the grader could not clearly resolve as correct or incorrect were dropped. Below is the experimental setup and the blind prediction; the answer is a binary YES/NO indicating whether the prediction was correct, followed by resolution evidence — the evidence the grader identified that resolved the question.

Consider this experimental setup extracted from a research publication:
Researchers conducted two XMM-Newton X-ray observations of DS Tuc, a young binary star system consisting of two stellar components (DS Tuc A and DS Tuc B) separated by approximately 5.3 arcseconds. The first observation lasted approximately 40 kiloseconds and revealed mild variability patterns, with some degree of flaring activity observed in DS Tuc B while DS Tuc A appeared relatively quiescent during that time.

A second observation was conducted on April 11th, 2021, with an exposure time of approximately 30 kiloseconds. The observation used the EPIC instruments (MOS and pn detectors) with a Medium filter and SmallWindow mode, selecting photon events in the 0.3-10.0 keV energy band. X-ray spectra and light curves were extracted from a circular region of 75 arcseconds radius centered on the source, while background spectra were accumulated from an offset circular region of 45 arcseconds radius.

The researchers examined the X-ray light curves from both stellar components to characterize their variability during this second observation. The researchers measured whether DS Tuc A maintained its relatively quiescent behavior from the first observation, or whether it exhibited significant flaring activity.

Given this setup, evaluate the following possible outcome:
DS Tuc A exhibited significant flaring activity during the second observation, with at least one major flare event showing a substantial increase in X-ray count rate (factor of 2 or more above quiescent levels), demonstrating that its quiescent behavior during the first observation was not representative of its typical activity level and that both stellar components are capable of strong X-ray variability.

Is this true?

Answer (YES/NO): YES